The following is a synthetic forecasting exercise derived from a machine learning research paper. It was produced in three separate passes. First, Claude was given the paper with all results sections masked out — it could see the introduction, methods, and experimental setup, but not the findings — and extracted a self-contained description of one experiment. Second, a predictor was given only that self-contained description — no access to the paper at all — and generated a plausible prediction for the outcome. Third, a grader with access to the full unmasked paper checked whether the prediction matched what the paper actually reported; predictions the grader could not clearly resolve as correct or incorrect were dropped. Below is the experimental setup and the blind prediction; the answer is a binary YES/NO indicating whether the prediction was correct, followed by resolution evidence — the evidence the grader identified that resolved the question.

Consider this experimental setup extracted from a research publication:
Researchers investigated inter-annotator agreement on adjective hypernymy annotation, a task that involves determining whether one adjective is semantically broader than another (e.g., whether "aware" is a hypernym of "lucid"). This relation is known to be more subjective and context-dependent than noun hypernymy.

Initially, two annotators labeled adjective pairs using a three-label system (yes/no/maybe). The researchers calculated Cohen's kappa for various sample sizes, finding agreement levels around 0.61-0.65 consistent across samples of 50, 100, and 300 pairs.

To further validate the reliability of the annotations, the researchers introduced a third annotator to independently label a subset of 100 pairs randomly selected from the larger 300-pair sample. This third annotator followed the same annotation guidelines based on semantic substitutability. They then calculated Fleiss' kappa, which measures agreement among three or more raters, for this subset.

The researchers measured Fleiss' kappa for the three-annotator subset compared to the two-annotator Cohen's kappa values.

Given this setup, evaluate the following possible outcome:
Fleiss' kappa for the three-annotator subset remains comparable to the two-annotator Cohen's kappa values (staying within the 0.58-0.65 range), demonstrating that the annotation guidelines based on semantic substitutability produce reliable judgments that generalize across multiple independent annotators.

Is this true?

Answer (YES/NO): NO